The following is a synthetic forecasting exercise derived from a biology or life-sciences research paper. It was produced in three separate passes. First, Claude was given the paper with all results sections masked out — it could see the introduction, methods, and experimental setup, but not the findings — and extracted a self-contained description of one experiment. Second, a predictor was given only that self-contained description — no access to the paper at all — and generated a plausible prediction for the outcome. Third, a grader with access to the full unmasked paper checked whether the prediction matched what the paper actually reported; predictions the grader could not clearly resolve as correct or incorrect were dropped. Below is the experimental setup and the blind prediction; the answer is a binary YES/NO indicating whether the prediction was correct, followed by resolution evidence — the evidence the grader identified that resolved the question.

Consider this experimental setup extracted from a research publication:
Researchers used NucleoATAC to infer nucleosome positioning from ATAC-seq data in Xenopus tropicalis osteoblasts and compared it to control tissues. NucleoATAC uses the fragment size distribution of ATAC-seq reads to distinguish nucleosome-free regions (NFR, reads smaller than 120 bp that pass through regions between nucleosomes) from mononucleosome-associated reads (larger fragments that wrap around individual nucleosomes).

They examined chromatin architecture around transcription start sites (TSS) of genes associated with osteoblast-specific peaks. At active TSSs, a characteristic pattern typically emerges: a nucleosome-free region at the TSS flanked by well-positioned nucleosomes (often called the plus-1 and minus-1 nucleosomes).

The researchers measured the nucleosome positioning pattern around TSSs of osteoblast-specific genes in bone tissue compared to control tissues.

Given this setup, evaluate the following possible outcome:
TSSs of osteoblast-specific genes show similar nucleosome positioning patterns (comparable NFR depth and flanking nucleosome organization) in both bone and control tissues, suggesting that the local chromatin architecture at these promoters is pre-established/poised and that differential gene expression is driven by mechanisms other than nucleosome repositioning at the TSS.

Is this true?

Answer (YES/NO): NO